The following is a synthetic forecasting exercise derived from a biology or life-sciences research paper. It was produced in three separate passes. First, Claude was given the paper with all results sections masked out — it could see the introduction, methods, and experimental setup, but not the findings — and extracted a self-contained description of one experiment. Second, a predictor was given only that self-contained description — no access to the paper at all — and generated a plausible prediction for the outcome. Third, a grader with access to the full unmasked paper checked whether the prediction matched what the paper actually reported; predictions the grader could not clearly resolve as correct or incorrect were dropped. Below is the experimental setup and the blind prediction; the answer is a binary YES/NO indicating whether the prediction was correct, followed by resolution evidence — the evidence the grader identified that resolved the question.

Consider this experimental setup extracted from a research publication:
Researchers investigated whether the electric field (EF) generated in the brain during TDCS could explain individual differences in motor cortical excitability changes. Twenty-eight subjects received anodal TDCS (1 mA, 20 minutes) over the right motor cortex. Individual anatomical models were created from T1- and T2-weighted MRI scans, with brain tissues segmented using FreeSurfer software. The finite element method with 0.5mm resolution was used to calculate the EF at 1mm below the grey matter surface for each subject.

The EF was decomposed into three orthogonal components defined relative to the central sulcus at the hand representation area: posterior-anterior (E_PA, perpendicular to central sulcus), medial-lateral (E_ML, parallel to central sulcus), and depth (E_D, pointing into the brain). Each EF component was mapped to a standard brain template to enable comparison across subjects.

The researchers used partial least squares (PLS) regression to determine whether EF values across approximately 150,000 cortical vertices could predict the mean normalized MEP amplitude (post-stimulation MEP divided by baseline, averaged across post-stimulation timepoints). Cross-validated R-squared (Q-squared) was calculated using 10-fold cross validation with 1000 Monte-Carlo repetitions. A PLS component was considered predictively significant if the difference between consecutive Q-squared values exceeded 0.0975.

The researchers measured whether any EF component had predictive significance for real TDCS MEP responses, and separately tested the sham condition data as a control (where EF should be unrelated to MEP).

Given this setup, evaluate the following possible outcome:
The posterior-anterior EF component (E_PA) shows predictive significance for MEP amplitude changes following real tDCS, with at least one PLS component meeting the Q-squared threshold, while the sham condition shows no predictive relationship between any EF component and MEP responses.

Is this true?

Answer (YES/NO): NO